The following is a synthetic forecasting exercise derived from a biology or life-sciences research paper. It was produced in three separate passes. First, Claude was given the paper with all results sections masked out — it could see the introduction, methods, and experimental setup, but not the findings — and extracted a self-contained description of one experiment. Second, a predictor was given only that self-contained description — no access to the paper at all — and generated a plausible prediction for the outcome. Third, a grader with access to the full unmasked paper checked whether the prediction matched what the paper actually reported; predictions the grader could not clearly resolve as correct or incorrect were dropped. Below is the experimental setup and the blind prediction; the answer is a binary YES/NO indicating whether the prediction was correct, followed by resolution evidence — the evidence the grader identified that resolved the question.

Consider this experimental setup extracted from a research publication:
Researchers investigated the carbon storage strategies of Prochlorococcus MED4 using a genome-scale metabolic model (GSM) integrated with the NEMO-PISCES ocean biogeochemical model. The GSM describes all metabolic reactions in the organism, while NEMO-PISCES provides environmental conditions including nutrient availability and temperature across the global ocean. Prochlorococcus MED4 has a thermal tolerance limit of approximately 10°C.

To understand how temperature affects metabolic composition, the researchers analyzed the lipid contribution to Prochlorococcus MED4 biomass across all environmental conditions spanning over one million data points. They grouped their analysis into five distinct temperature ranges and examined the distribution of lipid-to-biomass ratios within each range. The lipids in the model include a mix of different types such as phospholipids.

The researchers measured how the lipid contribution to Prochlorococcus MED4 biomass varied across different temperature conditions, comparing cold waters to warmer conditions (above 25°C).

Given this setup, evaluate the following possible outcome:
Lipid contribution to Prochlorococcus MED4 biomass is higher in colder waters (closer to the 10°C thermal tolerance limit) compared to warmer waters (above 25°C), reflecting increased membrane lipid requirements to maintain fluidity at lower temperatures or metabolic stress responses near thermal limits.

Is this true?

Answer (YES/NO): YES